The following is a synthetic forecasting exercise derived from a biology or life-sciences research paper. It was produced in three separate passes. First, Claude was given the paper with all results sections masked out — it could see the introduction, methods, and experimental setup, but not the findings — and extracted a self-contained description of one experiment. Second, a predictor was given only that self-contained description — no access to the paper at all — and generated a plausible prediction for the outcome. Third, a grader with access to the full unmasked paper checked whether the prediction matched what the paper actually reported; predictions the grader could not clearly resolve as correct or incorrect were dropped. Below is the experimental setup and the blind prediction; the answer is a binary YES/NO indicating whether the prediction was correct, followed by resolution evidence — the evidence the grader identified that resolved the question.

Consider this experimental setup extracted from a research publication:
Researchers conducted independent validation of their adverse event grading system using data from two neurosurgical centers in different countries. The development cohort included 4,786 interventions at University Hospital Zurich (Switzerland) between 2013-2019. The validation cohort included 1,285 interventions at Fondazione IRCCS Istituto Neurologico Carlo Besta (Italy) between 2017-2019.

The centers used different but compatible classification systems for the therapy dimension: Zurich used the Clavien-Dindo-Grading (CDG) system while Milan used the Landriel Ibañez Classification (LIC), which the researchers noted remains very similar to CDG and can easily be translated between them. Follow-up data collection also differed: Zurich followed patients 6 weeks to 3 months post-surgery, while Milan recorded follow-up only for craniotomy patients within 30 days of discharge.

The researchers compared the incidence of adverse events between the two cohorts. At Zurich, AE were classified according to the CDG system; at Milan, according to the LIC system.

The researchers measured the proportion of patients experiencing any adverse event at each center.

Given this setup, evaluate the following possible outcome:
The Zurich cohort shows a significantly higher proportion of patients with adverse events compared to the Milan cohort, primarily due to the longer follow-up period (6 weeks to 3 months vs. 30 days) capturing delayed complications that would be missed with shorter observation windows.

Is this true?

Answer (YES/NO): NO